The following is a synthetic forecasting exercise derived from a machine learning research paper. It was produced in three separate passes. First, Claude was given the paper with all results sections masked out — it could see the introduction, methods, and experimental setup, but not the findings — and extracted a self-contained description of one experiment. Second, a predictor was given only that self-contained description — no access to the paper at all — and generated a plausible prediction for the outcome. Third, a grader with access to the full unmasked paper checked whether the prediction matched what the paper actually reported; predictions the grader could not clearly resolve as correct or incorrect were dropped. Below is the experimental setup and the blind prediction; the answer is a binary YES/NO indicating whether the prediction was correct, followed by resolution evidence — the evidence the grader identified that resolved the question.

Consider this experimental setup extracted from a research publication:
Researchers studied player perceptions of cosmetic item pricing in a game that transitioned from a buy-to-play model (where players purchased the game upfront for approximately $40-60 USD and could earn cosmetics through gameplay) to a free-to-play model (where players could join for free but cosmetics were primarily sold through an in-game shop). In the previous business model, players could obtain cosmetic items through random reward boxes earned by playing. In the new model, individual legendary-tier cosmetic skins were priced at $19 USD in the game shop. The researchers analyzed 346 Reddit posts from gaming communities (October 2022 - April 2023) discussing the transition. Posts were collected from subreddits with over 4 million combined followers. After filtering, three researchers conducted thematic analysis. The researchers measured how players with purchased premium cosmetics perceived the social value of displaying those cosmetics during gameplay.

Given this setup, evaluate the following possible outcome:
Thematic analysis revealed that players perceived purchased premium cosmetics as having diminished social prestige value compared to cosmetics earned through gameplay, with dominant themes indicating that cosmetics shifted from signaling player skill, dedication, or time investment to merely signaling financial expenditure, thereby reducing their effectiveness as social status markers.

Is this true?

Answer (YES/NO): YES